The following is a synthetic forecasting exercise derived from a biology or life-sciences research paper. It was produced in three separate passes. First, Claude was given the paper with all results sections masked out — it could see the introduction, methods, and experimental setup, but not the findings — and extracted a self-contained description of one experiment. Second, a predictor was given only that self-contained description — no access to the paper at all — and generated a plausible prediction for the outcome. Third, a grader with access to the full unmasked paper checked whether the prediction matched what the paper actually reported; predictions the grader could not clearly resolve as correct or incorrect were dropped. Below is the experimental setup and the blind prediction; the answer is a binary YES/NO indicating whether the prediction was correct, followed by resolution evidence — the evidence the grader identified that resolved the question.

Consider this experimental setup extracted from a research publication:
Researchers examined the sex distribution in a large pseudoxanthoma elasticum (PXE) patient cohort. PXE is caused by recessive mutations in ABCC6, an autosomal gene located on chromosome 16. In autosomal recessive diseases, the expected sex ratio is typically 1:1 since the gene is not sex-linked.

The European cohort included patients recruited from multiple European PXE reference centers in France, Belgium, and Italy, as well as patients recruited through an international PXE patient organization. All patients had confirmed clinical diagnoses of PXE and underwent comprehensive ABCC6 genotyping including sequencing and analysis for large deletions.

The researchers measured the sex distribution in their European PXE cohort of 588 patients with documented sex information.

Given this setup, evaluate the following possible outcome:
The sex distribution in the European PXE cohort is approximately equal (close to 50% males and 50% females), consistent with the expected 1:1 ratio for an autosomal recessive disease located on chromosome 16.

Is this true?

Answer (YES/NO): NO